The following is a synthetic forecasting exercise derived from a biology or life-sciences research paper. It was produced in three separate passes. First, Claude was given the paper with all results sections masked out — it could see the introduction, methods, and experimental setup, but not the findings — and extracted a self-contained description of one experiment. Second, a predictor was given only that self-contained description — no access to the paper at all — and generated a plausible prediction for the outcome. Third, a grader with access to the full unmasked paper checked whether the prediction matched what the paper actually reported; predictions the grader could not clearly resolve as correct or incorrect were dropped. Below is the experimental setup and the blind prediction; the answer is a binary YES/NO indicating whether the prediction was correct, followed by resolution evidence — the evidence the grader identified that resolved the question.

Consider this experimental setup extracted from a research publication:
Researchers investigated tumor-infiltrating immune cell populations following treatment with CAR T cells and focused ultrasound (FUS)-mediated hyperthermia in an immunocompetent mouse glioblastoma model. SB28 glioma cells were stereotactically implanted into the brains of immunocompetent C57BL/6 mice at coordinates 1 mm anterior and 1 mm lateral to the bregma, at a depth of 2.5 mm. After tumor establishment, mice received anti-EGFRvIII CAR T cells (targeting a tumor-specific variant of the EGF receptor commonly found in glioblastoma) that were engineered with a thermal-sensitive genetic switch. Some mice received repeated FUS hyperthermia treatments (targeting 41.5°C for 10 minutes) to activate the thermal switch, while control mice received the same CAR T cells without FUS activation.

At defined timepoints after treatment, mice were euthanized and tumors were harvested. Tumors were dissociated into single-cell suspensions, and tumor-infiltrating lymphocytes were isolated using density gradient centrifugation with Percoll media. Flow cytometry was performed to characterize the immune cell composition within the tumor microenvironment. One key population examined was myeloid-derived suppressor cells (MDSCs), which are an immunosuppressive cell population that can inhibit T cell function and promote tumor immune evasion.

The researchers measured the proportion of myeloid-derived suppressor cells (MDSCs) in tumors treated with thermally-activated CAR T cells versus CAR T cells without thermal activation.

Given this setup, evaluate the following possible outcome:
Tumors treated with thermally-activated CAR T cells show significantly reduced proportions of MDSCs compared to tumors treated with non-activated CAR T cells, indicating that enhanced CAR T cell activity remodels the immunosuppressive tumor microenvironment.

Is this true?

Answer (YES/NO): YES